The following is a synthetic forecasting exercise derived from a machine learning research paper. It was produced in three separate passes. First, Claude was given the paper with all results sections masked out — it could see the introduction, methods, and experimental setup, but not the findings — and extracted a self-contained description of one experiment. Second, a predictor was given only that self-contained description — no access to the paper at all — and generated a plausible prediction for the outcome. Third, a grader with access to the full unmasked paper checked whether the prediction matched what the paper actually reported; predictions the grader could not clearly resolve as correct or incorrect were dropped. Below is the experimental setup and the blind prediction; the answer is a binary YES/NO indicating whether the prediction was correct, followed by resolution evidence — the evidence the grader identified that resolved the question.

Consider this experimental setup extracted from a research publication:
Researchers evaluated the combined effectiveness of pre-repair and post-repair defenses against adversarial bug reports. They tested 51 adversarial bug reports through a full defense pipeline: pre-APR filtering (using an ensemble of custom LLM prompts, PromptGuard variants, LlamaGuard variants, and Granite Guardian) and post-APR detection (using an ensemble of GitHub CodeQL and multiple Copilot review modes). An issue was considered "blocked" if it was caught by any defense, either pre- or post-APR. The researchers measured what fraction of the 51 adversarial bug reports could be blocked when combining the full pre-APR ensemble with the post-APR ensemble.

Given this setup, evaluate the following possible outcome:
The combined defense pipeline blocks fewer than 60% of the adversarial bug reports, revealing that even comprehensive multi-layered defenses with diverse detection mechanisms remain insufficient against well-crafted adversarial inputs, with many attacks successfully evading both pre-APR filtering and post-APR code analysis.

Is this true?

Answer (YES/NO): NO